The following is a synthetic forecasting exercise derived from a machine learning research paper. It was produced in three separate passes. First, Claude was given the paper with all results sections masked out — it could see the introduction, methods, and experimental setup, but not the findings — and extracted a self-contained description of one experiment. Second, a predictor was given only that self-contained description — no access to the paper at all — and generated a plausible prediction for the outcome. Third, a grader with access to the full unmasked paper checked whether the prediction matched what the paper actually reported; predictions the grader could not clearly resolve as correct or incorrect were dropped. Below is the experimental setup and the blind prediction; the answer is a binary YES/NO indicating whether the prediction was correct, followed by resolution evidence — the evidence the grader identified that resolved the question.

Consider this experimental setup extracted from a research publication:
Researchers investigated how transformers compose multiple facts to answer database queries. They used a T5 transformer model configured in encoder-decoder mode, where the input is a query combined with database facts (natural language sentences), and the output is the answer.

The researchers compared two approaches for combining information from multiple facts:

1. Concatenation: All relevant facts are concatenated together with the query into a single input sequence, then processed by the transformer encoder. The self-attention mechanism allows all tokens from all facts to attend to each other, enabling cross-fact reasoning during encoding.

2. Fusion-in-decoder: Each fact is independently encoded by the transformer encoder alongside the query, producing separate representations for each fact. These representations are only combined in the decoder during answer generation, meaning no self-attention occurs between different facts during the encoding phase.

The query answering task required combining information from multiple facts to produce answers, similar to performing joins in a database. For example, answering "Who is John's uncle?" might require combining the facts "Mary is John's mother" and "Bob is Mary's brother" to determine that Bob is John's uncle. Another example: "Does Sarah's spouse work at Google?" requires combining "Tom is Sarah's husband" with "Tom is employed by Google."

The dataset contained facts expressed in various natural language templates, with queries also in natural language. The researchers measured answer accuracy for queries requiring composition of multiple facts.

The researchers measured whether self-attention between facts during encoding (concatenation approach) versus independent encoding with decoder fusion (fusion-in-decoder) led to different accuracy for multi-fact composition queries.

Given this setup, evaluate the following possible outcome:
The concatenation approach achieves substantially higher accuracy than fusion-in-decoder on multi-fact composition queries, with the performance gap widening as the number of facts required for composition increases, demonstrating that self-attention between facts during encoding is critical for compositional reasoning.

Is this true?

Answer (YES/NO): NO